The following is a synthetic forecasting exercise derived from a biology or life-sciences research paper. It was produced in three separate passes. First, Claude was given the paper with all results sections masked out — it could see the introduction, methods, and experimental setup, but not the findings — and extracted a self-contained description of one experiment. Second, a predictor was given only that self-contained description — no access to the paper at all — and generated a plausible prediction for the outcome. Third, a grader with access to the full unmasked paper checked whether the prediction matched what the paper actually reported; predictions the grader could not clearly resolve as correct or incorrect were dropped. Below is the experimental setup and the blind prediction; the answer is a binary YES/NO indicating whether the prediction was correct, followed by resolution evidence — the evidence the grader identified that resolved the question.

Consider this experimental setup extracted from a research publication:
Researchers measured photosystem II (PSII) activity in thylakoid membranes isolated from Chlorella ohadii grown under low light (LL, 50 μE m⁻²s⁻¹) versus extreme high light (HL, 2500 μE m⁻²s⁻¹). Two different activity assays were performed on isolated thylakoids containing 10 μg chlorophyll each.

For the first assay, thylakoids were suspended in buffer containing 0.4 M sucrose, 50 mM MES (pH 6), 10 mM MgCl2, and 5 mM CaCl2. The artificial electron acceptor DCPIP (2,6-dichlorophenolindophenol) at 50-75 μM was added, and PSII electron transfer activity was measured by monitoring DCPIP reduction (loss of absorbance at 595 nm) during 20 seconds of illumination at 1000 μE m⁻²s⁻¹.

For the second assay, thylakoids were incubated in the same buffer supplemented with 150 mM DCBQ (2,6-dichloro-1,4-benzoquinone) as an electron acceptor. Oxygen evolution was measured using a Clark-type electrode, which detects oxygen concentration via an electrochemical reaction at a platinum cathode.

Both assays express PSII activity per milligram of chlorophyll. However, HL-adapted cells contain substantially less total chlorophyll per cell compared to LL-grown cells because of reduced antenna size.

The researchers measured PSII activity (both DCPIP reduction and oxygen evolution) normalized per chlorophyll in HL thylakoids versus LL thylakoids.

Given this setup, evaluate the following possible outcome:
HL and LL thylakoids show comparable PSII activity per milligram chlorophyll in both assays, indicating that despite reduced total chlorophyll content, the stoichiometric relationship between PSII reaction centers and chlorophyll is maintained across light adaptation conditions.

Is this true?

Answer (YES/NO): NO